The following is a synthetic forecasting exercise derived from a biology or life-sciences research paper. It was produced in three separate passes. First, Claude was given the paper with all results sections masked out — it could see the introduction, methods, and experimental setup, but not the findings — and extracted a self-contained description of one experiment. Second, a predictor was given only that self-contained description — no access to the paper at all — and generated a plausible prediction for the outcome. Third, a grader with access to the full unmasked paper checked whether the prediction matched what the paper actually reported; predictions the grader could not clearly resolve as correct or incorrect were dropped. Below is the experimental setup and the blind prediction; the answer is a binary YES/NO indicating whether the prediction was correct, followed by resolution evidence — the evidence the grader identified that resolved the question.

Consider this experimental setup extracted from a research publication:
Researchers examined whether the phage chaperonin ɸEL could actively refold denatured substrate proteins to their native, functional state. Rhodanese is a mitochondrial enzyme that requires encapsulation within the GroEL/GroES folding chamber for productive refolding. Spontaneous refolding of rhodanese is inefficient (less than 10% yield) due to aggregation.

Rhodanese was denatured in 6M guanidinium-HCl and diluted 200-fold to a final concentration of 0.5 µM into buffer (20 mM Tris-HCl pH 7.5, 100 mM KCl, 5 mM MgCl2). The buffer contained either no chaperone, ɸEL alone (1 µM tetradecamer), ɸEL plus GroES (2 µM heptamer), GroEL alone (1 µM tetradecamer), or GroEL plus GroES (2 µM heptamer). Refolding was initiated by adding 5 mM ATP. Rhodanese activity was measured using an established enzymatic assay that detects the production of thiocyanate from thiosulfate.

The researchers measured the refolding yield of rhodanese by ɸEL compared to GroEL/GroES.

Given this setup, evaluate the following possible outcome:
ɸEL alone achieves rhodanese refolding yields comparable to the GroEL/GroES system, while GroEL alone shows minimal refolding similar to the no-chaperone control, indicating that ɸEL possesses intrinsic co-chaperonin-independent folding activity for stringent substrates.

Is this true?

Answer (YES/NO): NO